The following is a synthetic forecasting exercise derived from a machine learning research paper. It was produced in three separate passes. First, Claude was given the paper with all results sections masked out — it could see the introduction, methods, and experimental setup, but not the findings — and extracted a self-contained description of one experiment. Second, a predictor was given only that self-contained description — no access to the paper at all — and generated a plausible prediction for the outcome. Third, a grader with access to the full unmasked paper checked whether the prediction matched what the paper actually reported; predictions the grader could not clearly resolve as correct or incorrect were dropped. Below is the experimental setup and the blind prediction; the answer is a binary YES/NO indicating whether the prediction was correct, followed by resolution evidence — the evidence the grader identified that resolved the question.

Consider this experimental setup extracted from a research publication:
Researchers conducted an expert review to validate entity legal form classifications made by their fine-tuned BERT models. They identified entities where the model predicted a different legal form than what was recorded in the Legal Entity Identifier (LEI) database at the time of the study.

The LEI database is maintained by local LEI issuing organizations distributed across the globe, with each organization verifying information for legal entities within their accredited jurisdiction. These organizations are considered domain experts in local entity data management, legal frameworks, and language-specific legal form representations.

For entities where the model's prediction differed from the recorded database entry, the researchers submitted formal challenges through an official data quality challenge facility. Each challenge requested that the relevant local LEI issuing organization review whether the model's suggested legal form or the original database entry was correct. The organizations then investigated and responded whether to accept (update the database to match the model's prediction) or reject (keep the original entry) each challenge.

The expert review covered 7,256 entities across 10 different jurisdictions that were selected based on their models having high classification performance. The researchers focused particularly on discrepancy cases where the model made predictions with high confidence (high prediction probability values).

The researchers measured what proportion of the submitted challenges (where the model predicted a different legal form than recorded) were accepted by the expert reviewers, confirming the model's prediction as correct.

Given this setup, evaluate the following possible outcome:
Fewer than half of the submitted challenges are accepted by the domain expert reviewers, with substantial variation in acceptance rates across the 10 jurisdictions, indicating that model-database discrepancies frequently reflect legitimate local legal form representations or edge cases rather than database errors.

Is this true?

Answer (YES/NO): NO